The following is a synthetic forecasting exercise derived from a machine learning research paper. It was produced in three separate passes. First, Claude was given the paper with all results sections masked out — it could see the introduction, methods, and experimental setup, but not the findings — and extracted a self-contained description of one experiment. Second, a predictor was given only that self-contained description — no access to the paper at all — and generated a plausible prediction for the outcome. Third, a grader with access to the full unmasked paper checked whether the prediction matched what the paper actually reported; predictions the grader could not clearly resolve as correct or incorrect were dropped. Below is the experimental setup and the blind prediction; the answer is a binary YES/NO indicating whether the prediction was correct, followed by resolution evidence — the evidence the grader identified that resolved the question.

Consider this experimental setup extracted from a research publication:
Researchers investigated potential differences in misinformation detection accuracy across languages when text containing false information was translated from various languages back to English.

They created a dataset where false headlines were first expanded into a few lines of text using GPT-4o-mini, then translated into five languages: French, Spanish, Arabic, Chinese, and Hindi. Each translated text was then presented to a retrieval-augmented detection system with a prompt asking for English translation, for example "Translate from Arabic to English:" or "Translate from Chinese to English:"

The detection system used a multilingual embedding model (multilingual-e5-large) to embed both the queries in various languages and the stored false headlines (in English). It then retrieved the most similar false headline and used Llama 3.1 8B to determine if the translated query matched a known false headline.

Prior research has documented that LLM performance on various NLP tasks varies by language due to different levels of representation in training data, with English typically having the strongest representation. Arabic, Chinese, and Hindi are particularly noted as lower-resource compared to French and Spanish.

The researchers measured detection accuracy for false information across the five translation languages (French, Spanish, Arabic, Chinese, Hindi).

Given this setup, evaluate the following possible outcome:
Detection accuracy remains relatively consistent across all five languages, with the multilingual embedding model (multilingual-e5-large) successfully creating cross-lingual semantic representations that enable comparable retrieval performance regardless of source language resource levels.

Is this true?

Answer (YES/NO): YES